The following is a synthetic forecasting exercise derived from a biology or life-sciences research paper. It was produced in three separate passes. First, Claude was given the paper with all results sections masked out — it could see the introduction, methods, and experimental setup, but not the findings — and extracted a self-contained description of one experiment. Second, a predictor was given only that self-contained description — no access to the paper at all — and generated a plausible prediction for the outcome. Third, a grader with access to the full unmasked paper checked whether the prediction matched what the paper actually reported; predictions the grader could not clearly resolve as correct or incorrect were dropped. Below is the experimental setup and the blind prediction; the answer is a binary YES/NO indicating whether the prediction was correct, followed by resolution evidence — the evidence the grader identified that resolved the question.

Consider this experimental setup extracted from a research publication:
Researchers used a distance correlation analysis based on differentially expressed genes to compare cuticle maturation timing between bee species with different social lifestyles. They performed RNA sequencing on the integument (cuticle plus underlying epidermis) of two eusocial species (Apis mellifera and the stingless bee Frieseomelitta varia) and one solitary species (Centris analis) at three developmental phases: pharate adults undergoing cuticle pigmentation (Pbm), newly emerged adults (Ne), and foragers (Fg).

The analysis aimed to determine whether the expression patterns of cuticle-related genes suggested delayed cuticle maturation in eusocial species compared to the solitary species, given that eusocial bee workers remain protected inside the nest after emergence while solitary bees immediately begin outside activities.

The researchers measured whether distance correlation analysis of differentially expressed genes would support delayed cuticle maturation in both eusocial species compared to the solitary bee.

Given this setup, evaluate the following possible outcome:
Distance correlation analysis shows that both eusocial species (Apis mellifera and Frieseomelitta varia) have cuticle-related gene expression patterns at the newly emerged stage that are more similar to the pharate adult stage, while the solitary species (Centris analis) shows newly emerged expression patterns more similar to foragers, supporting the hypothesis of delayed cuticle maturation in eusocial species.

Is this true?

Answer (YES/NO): NO